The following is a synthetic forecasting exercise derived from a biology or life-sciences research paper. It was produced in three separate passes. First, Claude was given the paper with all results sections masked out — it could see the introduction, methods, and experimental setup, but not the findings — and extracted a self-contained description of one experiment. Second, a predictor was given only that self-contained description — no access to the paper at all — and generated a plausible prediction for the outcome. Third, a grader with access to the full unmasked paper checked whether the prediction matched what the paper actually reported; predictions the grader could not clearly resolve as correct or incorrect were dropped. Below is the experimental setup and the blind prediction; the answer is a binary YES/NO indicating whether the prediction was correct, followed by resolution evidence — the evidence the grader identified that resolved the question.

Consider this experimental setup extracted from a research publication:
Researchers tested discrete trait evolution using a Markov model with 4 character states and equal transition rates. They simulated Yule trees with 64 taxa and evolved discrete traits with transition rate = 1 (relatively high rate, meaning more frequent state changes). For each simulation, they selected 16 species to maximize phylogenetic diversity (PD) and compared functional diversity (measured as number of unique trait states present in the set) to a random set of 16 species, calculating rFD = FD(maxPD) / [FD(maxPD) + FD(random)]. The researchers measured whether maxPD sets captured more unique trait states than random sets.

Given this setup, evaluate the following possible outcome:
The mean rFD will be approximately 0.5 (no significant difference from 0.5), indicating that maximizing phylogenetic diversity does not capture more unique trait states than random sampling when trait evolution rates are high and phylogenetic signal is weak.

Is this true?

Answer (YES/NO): NO